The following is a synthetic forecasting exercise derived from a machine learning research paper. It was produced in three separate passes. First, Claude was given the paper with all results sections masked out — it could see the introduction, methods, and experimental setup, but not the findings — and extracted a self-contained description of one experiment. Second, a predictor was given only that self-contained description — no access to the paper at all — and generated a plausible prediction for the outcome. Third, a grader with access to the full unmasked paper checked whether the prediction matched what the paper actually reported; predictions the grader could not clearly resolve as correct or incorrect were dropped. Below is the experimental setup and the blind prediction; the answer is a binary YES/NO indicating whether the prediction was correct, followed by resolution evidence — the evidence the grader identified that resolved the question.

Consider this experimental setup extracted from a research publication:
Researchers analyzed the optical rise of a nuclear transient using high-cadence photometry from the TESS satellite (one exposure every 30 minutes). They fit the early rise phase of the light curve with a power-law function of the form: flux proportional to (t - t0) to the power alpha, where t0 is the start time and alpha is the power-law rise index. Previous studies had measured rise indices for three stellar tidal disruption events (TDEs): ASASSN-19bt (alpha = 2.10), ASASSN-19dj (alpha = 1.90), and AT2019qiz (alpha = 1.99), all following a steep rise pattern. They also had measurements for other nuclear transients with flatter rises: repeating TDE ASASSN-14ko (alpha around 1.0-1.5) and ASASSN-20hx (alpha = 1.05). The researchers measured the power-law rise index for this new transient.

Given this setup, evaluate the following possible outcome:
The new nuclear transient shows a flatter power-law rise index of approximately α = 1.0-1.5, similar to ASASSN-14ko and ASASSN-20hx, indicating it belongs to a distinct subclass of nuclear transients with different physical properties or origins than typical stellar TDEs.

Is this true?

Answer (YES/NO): NO